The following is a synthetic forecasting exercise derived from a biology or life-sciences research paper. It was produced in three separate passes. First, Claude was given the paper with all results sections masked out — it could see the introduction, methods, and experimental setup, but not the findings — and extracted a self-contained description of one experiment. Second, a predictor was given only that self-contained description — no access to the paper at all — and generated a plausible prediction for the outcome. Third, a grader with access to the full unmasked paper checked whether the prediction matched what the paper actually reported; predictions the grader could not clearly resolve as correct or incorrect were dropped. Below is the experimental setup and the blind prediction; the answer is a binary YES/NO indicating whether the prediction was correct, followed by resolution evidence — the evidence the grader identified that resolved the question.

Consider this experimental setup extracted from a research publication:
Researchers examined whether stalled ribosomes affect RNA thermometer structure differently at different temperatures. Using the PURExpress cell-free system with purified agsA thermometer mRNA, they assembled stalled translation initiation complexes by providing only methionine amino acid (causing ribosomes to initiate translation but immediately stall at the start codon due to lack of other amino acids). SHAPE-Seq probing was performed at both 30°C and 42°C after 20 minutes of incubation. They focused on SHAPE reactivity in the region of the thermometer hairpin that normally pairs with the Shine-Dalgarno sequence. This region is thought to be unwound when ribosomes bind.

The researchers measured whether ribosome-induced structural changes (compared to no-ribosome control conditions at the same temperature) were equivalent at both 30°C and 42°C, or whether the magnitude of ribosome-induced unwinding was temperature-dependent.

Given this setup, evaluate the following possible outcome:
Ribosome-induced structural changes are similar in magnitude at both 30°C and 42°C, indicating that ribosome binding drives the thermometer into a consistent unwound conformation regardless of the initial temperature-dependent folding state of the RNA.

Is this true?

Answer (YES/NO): NO